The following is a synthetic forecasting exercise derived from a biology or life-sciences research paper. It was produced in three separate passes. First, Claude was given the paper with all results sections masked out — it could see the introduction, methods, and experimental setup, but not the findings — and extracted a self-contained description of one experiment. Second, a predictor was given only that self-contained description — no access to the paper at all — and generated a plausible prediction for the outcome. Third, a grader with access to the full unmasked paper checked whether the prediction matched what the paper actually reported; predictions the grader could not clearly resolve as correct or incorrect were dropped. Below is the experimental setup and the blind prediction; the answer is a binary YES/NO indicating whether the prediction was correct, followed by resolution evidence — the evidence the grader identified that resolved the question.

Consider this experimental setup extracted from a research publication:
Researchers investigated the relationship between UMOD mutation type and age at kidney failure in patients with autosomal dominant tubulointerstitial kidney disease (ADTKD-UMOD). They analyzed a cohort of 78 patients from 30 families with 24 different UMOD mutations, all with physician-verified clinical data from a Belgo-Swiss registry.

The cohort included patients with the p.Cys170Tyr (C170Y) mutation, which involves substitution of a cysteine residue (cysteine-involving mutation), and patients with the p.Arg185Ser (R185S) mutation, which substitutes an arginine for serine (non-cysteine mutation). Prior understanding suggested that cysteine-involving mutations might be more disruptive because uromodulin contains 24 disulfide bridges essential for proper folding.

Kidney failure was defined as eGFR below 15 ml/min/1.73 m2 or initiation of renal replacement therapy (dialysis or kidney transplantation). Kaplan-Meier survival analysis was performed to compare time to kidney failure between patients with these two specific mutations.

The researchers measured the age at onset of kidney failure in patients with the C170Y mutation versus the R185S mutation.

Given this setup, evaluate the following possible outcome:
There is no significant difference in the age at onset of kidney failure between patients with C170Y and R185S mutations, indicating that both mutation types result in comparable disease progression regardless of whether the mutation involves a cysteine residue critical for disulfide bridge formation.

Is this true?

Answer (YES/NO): NO